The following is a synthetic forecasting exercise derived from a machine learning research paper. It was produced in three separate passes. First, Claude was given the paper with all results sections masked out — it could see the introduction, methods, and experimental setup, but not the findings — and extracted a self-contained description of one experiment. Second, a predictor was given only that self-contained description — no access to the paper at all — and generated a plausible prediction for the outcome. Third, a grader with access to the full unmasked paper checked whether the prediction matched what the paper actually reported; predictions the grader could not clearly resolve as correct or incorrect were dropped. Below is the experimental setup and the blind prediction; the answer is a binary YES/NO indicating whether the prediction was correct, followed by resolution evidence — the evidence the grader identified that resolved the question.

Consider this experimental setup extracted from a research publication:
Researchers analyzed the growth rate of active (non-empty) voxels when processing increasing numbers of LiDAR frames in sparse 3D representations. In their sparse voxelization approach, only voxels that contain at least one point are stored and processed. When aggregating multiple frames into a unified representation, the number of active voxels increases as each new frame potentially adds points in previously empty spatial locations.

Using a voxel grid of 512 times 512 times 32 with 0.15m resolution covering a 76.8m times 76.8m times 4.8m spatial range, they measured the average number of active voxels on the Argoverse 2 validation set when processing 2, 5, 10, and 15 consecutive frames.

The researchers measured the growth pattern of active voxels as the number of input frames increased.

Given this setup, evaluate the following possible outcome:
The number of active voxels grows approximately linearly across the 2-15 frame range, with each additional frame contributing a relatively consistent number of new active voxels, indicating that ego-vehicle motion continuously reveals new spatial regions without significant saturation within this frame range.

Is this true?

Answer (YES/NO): NO